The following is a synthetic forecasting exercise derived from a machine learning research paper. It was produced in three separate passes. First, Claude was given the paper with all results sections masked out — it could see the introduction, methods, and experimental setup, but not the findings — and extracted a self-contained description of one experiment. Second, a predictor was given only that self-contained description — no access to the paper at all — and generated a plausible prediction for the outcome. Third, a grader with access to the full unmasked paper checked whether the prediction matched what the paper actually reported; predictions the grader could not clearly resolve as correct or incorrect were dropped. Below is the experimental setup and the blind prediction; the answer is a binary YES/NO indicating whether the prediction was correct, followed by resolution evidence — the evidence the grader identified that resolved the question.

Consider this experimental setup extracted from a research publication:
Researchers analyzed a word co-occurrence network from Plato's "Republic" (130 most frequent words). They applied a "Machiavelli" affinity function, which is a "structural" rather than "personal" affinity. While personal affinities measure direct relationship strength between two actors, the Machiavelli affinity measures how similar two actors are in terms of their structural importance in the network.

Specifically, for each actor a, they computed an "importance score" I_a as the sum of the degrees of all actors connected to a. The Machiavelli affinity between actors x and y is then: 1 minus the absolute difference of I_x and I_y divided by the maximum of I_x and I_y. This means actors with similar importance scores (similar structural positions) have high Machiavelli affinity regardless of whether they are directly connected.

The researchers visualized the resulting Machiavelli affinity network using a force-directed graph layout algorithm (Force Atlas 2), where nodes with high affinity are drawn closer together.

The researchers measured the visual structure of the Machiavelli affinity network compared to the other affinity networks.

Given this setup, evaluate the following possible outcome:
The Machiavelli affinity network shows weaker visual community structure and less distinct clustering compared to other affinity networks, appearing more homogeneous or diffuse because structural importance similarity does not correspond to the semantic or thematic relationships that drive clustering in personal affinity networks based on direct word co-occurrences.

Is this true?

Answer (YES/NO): NO